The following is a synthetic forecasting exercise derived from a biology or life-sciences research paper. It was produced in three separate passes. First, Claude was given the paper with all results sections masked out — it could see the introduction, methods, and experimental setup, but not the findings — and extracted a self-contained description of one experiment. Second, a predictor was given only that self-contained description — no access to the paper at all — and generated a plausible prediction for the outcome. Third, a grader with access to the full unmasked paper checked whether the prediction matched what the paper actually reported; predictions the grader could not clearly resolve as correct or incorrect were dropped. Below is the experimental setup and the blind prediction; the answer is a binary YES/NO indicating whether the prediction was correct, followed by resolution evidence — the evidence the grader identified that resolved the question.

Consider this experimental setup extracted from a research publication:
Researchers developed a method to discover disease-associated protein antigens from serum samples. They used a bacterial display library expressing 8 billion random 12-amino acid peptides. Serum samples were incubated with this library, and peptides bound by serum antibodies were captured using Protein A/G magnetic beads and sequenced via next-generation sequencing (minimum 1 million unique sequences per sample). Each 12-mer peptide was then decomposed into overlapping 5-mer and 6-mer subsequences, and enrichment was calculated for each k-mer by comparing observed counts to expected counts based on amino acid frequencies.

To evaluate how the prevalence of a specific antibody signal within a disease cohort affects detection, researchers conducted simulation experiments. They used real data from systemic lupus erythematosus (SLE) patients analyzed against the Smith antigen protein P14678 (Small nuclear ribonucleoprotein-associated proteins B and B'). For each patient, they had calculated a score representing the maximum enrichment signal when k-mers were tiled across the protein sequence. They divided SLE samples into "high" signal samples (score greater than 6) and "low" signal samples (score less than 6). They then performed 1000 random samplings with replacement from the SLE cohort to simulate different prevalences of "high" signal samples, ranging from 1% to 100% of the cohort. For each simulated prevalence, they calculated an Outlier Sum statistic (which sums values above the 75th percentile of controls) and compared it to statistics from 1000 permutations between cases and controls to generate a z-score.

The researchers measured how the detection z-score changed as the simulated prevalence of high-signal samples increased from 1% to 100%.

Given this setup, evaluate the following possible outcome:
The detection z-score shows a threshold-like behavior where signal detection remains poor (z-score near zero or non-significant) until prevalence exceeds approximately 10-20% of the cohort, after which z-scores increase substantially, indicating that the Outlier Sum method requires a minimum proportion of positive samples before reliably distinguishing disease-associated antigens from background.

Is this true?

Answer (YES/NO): NO